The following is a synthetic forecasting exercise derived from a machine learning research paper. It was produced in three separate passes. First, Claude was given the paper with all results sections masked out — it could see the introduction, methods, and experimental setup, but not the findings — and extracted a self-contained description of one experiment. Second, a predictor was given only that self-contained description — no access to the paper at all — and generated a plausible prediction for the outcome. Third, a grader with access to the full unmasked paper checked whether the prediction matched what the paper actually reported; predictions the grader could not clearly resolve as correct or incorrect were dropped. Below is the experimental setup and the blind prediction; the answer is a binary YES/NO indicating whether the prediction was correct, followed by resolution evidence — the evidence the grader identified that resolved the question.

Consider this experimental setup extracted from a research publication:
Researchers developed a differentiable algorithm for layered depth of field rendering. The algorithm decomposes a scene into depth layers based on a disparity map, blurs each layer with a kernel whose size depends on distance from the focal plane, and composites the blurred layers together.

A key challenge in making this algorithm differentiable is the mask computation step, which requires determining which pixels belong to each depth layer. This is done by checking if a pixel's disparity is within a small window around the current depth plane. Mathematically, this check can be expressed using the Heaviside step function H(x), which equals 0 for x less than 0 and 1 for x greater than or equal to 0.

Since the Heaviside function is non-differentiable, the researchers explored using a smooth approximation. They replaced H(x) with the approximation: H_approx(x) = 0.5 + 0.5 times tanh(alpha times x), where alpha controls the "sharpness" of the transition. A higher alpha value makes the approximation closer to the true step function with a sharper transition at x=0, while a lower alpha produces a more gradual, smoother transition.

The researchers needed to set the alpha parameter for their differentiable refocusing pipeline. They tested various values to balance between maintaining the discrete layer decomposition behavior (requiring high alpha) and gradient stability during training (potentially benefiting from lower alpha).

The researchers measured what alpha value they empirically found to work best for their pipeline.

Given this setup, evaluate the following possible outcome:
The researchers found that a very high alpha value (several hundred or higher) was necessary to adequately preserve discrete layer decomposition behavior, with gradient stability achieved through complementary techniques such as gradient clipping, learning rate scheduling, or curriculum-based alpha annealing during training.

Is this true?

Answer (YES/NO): NO